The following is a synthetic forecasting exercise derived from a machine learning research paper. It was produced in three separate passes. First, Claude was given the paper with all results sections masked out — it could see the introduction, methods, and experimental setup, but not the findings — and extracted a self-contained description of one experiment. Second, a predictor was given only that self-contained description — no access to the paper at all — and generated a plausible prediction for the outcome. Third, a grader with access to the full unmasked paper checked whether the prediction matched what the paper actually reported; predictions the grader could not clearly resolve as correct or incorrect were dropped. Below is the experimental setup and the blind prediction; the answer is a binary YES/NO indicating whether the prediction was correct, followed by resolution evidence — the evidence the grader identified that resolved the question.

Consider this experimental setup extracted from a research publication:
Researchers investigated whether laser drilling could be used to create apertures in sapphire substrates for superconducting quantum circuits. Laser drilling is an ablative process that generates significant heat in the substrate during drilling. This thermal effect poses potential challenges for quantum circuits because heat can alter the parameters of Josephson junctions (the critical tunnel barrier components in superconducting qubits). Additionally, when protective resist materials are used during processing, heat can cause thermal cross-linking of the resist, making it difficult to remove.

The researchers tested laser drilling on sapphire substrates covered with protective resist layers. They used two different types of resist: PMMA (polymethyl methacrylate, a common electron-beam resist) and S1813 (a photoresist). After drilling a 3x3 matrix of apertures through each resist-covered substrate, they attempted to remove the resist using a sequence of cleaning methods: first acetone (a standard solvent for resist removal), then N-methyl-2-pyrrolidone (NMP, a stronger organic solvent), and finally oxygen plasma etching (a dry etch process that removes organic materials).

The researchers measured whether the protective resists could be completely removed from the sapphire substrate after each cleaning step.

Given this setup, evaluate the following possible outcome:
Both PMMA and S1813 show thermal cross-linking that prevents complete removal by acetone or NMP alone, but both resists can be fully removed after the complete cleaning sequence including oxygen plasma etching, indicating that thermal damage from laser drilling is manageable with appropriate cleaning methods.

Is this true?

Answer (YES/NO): NO